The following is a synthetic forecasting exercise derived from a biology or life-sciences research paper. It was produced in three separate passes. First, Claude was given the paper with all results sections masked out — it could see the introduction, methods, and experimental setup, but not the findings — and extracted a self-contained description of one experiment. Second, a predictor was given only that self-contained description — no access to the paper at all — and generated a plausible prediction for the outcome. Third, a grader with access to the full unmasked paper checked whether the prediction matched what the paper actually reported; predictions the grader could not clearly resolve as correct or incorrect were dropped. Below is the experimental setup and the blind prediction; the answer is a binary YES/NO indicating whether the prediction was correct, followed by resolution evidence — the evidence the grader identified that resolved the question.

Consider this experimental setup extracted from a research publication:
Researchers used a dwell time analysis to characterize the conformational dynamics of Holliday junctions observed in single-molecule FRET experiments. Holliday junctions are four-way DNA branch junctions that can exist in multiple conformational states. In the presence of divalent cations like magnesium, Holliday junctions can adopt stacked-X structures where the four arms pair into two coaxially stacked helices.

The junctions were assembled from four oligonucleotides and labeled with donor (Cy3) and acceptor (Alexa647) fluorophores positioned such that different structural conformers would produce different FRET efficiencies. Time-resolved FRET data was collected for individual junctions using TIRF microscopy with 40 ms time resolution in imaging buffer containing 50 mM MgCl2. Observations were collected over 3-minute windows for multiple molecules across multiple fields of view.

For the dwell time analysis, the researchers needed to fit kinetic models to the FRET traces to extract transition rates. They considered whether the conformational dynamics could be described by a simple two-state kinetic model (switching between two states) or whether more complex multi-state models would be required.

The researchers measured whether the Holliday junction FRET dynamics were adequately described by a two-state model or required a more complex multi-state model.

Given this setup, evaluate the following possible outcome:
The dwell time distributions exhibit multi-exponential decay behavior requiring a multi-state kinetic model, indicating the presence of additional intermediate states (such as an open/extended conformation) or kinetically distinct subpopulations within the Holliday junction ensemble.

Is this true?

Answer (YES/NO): NO